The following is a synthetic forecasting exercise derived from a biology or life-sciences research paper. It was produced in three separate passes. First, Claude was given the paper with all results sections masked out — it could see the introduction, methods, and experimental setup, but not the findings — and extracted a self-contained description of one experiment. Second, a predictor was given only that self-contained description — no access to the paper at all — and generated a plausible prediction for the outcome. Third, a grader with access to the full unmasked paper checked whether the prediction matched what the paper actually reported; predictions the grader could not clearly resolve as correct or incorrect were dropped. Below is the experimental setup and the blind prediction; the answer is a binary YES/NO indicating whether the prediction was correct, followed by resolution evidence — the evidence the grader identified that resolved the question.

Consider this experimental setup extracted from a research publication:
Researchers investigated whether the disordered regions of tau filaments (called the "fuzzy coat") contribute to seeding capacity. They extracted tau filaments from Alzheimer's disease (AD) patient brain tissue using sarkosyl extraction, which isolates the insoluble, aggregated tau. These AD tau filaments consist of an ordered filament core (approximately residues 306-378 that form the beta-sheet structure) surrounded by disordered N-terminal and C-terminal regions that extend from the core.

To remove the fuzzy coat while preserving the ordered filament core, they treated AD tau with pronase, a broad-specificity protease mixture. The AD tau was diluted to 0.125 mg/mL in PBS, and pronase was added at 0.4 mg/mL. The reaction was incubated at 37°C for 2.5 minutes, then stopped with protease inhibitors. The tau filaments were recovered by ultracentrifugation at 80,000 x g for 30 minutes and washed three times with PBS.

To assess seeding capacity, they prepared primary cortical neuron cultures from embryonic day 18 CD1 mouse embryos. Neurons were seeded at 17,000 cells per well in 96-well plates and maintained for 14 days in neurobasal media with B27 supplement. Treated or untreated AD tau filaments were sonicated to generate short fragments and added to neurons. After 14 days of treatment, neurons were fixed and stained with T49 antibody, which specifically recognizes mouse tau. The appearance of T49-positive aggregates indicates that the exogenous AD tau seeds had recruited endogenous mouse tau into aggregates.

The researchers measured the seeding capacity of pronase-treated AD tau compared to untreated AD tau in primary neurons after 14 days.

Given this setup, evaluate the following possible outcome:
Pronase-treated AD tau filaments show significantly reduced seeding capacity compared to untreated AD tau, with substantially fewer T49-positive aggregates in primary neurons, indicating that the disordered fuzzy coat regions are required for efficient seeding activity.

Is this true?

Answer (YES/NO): YES